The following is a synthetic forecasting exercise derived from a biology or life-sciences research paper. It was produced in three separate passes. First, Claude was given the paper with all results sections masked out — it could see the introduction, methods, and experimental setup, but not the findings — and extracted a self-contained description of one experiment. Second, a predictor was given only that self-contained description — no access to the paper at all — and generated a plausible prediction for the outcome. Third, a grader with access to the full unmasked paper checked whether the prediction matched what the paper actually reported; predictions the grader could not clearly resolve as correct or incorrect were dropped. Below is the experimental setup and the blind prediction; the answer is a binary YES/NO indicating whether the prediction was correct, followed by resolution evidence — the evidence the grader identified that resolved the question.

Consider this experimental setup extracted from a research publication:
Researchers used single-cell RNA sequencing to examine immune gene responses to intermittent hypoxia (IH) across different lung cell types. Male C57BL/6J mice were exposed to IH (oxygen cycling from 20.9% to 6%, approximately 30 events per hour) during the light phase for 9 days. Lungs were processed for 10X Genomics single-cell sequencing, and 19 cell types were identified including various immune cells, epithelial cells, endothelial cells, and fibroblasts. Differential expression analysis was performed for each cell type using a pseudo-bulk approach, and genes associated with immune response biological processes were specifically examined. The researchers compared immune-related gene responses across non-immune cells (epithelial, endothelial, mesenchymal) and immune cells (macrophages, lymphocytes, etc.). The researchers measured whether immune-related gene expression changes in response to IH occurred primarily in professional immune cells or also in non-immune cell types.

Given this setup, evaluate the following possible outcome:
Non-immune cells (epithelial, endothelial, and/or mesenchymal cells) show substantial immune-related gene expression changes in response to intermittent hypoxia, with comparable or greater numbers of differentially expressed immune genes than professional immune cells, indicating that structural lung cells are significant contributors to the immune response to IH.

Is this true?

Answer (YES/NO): NO